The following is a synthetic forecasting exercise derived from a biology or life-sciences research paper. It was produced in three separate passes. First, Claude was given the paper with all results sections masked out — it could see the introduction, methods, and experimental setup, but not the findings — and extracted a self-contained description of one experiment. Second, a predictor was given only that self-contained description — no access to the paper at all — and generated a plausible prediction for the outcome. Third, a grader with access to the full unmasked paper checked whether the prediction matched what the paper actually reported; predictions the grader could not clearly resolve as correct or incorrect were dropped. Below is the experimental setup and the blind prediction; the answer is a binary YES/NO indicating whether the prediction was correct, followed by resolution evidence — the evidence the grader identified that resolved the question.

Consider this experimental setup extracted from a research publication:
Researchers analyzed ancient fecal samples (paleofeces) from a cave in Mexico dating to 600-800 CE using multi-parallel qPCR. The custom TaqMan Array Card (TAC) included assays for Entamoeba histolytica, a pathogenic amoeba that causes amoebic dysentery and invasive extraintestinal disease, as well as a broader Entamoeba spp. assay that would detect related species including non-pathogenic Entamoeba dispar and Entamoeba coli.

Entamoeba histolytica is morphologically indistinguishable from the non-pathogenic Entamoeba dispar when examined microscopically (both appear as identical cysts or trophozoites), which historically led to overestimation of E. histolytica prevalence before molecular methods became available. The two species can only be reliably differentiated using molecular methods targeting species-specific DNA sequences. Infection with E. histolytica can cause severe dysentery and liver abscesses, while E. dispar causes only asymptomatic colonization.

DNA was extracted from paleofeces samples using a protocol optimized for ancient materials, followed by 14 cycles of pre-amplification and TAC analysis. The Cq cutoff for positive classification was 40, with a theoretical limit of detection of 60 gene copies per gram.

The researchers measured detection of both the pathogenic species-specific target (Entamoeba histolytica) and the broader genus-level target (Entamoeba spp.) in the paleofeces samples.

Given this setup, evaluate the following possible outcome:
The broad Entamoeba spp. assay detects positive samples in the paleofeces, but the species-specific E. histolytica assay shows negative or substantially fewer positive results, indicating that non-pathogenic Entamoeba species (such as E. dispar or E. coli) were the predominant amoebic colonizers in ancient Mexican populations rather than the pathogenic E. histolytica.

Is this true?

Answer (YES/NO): YES